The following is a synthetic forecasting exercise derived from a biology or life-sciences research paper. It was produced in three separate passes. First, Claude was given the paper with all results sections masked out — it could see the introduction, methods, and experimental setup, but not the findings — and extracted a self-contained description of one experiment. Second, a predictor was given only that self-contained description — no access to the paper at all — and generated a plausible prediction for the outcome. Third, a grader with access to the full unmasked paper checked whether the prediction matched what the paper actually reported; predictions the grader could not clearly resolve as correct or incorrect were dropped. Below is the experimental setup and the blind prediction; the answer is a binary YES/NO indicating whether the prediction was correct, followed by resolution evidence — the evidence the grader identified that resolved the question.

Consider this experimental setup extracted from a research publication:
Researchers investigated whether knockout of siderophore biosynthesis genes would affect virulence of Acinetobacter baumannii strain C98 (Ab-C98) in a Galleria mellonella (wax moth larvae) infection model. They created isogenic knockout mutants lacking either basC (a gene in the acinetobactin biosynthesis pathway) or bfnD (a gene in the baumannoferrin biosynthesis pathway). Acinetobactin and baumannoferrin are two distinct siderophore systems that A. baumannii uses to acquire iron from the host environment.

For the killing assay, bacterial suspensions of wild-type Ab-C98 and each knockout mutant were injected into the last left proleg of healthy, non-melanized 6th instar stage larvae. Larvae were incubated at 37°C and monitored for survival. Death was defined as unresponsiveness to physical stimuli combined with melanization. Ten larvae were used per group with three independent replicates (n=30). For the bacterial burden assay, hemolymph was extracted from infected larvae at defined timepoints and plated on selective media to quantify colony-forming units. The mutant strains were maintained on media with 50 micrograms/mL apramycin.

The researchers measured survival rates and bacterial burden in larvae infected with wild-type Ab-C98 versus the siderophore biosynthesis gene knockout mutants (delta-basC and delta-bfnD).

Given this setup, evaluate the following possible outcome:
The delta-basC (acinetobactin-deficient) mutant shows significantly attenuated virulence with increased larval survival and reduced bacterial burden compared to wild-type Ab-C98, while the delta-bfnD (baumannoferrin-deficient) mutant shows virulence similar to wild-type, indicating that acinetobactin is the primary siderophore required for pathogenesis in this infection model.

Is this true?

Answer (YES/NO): NO